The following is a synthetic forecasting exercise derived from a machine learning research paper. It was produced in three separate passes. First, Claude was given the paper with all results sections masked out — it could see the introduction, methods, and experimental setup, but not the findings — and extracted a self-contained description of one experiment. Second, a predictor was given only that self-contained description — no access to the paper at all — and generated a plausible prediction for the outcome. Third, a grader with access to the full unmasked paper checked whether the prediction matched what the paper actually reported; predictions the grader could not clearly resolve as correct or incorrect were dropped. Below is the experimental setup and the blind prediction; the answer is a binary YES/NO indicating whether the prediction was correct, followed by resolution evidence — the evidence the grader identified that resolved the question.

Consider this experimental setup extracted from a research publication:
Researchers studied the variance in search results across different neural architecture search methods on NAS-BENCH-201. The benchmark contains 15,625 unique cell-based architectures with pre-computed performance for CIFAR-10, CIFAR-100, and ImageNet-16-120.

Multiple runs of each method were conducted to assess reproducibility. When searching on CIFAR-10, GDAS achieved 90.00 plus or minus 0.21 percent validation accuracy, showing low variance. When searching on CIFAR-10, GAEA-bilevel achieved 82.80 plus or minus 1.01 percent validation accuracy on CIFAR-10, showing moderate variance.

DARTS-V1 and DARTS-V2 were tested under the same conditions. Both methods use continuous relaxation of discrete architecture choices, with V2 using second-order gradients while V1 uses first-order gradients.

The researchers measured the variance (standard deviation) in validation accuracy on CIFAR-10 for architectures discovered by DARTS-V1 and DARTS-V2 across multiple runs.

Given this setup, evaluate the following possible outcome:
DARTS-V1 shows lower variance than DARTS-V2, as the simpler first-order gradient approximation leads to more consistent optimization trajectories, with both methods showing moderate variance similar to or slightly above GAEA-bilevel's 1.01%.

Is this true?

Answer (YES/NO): NO